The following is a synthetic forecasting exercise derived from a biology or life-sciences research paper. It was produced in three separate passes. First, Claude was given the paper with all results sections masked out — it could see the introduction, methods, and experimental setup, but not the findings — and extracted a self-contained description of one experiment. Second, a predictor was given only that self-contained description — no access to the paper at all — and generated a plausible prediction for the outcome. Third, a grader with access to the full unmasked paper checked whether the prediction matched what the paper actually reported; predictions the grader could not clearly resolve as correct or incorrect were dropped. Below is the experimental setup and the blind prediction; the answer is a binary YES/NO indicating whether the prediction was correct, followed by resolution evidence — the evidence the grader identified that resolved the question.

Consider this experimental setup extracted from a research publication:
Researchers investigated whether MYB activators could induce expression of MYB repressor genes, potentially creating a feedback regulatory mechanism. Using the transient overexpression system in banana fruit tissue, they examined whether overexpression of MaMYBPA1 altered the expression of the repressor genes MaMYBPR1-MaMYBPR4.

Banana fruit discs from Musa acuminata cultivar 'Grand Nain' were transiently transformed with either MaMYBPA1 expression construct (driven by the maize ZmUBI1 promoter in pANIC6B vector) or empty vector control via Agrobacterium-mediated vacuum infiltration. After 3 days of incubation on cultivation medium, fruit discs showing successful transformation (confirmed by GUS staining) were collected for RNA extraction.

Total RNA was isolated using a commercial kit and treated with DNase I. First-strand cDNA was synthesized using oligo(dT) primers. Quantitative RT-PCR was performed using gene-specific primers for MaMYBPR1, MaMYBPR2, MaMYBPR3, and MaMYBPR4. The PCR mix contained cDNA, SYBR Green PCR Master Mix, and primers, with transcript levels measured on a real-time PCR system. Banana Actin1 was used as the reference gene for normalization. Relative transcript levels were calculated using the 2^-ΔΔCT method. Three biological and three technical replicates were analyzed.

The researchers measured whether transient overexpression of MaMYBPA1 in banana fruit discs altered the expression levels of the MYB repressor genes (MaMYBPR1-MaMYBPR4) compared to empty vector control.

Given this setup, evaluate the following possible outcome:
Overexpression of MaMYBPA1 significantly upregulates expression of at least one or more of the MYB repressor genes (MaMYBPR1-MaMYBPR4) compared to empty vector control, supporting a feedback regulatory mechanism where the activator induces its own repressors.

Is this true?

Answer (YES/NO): YES